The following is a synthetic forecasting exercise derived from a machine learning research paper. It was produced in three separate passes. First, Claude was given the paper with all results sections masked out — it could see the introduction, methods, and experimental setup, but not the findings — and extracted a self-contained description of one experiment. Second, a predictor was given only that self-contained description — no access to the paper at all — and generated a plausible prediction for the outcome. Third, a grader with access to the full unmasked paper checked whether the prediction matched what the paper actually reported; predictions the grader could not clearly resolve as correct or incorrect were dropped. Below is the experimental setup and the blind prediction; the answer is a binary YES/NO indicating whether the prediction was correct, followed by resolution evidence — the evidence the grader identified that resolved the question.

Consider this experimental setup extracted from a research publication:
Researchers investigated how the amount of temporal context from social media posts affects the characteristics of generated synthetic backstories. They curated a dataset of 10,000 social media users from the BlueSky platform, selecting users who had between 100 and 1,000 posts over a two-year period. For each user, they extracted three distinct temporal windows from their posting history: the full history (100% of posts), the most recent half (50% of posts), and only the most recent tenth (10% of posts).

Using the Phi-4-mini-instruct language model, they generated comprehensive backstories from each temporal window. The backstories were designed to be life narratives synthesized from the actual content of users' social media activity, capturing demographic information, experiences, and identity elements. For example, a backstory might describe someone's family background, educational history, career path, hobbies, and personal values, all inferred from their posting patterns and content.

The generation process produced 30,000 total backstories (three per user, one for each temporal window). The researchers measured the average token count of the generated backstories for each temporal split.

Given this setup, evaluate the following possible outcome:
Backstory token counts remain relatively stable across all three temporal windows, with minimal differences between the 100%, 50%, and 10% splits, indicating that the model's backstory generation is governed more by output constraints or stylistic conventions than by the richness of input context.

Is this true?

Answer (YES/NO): NO